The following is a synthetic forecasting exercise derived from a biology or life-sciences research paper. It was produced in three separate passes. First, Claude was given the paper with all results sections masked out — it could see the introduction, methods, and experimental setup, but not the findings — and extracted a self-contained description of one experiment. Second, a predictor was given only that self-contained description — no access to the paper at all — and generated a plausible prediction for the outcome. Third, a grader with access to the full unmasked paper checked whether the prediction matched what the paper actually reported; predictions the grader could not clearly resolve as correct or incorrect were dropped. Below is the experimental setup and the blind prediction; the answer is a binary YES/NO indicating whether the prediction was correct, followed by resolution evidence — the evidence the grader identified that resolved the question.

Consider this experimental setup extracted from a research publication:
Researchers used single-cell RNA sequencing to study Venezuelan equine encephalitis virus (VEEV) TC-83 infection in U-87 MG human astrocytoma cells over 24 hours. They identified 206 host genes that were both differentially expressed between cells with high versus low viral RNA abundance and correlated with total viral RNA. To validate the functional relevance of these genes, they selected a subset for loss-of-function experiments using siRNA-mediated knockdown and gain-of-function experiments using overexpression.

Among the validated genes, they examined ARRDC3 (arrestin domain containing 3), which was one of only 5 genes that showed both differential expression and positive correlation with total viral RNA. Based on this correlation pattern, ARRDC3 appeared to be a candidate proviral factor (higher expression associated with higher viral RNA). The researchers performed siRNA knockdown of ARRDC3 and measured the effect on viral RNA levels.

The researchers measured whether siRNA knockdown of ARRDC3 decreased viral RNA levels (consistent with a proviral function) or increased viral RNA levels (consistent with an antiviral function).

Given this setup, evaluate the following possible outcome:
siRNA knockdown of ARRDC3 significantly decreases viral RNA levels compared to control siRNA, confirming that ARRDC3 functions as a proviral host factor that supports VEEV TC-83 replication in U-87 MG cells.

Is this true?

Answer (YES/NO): NO